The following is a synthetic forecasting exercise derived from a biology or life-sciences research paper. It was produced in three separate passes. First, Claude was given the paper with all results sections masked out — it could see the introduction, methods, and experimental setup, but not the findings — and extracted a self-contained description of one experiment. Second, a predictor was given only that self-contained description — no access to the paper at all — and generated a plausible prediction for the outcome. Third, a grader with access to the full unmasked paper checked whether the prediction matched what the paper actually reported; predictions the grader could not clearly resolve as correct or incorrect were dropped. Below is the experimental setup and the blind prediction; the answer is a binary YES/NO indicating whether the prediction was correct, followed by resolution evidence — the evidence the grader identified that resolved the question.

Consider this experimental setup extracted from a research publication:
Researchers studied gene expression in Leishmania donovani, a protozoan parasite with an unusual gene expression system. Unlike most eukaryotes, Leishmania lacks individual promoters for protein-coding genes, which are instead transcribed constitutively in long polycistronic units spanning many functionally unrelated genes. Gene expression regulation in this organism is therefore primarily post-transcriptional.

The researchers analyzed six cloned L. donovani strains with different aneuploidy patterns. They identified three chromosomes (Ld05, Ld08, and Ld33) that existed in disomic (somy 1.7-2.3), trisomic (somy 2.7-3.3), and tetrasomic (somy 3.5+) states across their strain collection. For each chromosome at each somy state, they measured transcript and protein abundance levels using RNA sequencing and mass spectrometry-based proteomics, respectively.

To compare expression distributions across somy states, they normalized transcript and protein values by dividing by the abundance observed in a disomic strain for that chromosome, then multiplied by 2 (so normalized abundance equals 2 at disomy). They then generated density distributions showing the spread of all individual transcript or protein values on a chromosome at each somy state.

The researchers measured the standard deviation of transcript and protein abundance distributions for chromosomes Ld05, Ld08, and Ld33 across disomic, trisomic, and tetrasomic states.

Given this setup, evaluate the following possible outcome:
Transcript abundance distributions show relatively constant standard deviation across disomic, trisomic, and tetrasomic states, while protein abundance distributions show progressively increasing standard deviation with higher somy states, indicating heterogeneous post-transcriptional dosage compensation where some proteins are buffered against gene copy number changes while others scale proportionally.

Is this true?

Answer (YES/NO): YES